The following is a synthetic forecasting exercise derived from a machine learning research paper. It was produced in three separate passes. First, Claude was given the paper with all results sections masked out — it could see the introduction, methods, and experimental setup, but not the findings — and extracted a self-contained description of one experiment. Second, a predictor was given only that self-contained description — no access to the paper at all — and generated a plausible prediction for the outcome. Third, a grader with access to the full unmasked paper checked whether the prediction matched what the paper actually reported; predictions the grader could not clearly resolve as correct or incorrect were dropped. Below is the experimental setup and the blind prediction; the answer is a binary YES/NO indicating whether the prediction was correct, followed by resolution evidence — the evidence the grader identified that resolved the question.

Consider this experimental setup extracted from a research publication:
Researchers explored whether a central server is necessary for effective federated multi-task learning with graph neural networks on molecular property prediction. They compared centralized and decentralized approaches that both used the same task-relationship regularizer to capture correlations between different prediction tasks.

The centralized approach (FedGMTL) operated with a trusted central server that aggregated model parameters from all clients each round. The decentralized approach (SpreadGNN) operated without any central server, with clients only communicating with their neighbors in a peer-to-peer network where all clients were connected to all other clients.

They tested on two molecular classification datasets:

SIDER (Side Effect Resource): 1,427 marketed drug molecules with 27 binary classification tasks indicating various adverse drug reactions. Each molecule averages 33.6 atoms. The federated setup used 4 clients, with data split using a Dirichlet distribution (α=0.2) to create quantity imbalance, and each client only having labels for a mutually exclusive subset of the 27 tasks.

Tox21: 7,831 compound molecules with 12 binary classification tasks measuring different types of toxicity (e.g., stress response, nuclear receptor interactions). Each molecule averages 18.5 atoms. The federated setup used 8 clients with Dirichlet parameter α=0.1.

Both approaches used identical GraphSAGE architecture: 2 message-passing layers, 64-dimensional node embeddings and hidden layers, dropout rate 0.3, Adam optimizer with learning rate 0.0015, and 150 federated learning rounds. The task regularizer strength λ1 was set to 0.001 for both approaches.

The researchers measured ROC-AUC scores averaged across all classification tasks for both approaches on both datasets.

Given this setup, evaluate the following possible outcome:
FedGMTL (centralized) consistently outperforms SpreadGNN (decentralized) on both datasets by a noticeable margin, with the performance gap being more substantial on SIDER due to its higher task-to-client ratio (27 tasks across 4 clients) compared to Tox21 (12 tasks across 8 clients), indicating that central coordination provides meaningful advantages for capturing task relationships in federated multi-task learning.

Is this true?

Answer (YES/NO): NO